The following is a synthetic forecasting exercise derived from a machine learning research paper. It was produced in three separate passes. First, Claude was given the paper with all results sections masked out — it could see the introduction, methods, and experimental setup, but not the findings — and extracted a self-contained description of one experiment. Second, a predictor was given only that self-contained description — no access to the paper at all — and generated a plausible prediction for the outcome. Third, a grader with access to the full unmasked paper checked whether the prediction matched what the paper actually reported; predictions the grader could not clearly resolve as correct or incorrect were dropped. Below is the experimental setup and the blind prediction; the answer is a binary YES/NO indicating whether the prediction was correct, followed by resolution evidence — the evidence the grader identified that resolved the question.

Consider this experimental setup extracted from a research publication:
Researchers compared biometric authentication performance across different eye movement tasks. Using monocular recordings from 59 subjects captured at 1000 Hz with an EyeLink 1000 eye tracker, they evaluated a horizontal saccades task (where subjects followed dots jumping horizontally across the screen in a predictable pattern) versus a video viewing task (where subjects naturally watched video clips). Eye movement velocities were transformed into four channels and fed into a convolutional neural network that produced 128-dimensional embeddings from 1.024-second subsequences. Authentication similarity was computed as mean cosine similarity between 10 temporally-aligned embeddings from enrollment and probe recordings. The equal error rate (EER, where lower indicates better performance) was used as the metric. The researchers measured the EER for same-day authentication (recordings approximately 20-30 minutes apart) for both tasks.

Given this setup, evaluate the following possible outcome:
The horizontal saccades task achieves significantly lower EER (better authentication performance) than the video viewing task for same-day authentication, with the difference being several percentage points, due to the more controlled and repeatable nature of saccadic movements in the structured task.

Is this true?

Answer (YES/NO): YES